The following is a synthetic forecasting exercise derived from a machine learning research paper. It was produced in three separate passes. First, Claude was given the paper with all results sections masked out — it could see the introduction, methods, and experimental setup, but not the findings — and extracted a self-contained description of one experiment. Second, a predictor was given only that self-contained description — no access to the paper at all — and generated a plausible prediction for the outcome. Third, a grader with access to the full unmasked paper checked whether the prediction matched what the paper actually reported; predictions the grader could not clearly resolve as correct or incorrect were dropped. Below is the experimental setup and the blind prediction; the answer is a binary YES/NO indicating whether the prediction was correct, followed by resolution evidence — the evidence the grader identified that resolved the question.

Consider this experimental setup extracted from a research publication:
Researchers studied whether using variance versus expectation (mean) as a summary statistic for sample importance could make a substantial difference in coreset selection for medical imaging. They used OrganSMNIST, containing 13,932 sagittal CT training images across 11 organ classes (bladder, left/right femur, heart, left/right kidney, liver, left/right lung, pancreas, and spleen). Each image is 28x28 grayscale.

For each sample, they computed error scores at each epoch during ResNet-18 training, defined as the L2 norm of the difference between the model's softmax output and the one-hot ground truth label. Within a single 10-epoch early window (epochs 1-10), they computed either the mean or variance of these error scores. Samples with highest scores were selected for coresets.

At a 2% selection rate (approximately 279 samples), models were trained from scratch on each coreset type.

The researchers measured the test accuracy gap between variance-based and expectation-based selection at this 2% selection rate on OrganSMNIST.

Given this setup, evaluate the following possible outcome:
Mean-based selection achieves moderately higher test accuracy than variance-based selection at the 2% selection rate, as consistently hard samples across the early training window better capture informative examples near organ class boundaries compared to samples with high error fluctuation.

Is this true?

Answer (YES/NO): NO